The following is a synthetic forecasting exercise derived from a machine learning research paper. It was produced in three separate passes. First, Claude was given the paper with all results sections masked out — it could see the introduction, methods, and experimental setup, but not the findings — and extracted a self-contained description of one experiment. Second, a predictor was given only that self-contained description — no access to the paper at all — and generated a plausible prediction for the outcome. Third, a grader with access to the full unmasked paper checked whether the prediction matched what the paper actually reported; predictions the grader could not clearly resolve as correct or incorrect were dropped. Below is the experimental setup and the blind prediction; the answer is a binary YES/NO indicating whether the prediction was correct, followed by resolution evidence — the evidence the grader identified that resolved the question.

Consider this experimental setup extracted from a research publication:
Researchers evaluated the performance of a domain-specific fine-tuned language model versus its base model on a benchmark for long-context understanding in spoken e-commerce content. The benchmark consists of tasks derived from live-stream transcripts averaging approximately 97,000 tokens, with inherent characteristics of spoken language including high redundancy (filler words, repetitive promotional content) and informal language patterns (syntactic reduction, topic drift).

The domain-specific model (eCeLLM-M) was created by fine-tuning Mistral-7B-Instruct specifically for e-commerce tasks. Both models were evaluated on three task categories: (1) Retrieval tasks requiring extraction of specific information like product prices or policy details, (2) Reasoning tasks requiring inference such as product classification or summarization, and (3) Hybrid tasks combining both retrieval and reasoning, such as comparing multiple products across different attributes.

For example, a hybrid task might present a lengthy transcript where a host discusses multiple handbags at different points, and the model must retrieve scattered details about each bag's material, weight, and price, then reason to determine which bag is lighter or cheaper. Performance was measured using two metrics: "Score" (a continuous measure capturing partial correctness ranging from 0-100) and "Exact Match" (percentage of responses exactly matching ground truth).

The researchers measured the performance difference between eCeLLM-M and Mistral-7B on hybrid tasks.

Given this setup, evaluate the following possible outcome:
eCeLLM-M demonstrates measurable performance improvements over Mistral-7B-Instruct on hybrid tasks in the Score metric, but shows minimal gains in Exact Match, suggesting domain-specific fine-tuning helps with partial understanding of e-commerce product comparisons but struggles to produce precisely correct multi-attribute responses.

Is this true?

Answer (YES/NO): NO